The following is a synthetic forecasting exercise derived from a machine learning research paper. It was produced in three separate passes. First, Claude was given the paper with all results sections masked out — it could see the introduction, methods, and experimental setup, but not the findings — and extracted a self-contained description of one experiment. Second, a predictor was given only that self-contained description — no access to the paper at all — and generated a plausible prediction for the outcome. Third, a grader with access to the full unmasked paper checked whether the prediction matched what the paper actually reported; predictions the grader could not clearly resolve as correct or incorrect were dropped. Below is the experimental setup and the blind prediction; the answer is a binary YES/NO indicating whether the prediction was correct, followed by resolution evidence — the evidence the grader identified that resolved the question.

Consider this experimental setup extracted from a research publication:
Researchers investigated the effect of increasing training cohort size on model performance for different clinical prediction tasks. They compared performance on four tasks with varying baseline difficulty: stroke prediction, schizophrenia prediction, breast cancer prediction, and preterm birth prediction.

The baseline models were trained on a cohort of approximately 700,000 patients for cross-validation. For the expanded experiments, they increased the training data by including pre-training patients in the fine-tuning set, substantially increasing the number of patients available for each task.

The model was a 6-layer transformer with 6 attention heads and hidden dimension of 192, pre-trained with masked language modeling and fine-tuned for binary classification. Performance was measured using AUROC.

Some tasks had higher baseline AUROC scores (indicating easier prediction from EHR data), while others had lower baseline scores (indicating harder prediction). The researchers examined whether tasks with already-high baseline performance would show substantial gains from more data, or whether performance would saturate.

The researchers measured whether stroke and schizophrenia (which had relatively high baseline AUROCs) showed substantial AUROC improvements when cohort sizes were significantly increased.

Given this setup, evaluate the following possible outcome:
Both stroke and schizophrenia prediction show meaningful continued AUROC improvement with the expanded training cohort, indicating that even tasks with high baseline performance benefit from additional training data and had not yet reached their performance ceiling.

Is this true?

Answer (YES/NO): NO